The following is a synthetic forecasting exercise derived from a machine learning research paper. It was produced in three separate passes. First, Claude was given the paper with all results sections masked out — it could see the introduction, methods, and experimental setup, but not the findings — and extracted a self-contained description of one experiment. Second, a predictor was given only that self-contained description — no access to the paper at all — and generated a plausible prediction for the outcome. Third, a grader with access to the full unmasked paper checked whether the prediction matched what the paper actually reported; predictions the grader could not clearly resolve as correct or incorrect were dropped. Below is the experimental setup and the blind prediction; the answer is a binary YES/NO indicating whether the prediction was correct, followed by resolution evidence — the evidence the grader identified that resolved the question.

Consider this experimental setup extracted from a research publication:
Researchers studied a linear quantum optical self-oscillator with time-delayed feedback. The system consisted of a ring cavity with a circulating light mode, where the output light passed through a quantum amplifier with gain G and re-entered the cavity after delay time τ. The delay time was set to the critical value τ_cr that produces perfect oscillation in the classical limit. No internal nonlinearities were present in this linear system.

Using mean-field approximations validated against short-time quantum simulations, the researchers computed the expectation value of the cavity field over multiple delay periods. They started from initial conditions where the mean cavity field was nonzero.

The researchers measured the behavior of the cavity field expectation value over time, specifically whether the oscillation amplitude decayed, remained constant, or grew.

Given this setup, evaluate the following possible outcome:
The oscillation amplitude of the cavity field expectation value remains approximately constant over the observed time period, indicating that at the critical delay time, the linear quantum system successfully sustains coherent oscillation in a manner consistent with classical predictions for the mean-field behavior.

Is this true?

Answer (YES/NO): YES